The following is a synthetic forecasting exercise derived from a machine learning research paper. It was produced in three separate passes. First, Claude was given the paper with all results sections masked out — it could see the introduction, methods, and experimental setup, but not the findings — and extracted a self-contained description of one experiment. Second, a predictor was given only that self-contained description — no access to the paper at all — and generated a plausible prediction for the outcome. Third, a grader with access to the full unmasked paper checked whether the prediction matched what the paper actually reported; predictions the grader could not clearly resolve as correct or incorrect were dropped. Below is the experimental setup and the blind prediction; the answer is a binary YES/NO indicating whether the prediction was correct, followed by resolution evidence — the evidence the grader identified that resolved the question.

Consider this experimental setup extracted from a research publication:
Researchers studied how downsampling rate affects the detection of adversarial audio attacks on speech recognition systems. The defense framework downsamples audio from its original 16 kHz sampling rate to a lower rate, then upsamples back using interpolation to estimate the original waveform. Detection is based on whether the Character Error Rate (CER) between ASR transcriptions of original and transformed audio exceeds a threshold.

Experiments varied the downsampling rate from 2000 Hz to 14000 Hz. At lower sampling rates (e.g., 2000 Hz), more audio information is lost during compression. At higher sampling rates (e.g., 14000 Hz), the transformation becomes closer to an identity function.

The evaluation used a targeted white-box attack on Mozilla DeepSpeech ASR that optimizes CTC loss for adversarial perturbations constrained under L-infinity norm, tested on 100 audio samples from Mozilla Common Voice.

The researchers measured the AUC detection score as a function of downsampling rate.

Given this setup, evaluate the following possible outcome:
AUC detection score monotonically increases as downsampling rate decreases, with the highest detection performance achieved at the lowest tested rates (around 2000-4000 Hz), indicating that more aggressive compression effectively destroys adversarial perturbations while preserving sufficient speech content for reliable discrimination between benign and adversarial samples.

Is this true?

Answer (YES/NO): NO